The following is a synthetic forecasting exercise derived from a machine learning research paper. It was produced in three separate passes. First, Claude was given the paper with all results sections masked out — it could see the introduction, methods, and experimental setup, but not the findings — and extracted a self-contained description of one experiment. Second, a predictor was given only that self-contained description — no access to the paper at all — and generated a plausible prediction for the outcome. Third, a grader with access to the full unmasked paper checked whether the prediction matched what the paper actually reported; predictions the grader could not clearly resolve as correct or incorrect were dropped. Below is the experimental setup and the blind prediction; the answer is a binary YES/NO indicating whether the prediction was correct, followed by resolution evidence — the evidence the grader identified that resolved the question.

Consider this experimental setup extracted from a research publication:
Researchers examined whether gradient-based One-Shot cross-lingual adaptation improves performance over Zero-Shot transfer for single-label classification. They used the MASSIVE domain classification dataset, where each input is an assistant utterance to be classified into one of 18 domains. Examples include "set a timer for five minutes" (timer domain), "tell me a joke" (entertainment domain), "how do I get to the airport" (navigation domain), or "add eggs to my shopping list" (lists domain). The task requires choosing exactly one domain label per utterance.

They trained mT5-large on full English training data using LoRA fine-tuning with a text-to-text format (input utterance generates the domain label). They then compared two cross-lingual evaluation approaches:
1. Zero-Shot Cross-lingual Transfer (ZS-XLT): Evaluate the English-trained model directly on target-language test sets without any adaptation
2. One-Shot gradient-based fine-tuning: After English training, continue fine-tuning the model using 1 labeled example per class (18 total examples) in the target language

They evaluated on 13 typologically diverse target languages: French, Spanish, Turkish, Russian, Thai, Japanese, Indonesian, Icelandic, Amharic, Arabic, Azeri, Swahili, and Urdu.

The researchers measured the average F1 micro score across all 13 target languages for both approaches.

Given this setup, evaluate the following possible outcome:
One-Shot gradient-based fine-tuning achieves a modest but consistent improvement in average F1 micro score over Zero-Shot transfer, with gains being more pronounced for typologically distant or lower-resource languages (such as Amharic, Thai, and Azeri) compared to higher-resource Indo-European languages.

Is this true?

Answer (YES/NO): NO